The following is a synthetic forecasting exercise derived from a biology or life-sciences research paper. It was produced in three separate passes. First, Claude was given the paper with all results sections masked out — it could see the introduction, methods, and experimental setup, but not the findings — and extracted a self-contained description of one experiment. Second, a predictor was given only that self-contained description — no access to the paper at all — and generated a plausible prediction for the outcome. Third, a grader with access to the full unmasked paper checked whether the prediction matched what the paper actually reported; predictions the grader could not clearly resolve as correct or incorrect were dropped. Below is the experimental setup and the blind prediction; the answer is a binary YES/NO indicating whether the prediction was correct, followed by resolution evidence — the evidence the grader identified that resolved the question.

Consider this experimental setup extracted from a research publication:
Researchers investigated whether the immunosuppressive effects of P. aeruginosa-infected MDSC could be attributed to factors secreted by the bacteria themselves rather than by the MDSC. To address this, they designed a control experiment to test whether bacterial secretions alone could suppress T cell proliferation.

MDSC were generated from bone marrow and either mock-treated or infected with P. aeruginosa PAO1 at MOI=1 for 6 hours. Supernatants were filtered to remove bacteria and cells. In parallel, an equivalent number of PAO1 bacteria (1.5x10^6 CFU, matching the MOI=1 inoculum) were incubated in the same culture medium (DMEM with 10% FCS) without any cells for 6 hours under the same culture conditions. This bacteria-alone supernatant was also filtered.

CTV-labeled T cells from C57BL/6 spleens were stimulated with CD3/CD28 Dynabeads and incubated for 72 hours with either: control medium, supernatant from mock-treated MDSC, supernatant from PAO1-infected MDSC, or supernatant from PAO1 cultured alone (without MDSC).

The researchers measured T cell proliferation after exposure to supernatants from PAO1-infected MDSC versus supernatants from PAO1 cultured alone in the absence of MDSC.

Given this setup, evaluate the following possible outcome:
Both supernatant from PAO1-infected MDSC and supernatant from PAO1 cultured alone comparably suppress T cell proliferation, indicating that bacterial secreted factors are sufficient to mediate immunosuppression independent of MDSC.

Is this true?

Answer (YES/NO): NO